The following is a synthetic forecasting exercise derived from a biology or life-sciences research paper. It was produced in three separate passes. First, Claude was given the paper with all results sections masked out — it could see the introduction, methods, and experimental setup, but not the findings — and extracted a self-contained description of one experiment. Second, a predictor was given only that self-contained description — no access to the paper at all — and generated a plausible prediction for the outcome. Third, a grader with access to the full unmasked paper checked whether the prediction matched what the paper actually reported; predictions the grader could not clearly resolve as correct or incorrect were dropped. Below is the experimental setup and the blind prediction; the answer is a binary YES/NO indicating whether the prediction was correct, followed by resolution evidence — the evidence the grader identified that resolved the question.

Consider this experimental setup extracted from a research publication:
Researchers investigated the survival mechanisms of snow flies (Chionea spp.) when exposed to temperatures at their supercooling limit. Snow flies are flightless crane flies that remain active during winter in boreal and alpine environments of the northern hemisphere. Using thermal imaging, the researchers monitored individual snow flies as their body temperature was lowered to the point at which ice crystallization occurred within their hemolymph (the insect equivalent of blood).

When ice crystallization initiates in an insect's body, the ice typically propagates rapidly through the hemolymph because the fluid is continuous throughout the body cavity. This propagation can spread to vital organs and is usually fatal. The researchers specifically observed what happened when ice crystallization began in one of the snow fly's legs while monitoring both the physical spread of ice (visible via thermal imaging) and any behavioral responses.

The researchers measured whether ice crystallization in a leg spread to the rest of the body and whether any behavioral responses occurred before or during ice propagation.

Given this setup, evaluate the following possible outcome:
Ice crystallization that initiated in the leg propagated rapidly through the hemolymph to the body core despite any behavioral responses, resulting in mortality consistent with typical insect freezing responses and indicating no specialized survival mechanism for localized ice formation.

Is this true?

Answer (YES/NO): NO